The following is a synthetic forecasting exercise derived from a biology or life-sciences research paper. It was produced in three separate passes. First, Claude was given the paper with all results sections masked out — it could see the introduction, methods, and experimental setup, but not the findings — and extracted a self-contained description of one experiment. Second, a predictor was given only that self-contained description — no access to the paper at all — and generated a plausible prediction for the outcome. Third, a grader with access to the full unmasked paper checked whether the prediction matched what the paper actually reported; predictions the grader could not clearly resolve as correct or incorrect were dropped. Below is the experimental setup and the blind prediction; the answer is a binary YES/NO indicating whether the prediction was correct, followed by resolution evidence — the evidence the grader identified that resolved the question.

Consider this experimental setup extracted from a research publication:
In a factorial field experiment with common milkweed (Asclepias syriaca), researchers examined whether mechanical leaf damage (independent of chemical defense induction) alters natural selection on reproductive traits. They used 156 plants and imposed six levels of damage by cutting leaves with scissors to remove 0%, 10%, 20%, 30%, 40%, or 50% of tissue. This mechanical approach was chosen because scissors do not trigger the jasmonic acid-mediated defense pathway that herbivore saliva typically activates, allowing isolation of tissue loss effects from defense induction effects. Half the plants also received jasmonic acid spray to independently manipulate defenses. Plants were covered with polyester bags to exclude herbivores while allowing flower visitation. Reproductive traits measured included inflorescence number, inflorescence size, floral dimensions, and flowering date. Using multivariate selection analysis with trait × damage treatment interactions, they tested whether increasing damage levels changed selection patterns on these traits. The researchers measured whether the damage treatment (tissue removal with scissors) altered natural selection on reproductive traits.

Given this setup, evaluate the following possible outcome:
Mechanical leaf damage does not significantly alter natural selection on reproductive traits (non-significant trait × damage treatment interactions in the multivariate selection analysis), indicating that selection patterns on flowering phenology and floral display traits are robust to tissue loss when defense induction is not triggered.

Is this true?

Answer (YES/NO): YES